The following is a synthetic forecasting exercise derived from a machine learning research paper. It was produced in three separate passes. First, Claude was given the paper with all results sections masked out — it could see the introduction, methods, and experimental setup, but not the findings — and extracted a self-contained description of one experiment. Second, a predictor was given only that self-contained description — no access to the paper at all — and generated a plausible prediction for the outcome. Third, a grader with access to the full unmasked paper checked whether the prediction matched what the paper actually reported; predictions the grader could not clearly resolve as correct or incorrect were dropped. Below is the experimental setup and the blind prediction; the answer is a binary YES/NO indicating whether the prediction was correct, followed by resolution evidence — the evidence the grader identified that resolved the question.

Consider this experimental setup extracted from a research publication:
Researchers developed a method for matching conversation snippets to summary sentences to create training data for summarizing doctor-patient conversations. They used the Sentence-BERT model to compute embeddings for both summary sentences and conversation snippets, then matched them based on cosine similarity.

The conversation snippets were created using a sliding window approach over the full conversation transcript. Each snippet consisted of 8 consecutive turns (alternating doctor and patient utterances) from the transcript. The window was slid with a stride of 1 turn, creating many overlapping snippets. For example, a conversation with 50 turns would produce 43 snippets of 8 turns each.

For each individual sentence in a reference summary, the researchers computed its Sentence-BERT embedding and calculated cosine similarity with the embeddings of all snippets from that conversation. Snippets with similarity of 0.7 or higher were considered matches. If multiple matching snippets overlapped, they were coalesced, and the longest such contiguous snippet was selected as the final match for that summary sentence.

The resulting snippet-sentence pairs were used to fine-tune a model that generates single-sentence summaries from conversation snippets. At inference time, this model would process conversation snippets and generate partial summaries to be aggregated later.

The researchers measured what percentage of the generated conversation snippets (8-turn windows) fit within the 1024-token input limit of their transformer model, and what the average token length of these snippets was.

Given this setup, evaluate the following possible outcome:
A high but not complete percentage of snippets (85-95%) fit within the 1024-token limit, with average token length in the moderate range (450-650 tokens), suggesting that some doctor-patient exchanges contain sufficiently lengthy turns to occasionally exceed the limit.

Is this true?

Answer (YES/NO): NO